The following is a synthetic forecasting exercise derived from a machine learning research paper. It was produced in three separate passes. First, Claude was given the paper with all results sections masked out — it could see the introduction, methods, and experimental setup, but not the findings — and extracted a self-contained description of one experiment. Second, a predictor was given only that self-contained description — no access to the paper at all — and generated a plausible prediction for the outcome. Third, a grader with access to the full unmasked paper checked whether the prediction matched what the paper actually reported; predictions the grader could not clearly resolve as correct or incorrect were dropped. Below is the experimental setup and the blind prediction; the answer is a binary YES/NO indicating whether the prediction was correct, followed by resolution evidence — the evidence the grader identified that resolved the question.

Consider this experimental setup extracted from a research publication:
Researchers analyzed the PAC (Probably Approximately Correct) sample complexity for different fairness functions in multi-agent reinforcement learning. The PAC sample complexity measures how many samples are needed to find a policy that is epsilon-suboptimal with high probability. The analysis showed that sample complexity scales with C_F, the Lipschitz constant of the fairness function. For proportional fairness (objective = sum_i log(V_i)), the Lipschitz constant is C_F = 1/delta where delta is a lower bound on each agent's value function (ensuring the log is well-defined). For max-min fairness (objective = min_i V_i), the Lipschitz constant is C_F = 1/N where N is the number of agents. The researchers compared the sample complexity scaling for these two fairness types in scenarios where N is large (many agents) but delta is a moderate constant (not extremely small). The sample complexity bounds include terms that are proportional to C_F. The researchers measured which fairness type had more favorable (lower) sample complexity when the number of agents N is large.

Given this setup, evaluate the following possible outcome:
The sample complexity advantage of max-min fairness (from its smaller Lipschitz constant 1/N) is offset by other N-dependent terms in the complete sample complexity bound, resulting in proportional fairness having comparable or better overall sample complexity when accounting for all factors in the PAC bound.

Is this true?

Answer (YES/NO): NO